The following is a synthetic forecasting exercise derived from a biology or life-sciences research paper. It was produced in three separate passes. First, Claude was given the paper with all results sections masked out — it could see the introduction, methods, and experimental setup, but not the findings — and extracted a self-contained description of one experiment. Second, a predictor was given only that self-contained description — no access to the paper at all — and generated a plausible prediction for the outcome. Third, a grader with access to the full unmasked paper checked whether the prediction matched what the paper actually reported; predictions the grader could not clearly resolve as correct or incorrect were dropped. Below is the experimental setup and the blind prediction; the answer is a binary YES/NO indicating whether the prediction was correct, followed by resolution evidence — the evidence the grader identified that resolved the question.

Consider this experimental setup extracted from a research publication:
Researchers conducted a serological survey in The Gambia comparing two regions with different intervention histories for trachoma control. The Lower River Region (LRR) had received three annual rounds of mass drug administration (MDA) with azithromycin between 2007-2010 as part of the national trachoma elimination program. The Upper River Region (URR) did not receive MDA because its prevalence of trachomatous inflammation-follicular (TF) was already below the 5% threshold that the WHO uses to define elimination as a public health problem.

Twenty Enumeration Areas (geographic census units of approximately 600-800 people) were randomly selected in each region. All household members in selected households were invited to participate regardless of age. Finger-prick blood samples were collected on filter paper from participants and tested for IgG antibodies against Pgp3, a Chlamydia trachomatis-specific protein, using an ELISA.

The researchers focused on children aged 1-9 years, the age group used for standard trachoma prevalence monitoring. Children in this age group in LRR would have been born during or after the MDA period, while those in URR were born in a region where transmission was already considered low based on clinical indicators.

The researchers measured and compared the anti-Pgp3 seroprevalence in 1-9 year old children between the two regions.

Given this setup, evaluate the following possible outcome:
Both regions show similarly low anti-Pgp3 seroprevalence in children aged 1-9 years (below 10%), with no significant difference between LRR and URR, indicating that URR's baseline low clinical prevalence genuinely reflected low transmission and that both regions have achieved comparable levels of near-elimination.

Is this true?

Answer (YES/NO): YES